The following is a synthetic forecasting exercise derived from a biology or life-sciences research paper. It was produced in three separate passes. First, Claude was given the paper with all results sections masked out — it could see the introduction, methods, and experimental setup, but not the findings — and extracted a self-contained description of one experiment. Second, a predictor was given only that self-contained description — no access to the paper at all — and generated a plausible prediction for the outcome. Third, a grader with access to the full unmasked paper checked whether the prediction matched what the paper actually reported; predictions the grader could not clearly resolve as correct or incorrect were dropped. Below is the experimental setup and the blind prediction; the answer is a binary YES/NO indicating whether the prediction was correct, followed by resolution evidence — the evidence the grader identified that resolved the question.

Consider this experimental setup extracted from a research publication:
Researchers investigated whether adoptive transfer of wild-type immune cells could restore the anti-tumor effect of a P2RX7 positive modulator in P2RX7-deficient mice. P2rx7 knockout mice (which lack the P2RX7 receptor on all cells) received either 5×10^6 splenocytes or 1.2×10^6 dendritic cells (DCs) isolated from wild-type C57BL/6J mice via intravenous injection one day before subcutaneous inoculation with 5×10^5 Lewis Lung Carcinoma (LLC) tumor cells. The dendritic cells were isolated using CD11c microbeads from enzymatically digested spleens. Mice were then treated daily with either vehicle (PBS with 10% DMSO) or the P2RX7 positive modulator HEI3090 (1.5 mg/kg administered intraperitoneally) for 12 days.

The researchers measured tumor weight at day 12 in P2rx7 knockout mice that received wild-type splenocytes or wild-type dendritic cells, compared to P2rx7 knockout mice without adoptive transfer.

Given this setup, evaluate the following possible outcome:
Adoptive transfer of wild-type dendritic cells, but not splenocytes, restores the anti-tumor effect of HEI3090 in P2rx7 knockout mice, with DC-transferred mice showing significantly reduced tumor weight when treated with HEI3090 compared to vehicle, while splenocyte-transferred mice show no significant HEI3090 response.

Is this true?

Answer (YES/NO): NO